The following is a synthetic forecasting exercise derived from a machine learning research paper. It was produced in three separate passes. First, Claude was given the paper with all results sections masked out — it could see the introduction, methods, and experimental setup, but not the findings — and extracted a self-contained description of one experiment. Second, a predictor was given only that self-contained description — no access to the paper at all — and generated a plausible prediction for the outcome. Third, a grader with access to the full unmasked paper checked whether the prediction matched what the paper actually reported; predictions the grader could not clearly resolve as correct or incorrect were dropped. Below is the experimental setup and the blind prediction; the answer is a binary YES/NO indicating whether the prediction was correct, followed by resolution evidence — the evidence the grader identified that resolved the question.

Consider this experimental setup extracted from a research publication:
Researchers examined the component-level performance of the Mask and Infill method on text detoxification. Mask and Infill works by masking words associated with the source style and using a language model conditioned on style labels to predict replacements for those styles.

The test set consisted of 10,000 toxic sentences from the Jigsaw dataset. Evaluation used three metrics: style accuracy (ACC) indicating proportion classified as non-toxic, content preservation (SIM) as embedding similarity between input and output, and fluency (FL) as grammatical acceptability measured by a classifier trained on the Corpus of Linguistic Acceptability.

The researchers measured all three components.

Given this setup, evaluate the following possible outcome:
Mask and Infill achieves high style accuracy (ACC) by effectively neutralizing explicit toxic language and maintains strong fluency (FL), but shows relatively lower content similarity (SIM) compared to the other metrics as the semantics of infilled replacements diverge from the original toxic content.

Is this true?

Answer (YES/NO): NO